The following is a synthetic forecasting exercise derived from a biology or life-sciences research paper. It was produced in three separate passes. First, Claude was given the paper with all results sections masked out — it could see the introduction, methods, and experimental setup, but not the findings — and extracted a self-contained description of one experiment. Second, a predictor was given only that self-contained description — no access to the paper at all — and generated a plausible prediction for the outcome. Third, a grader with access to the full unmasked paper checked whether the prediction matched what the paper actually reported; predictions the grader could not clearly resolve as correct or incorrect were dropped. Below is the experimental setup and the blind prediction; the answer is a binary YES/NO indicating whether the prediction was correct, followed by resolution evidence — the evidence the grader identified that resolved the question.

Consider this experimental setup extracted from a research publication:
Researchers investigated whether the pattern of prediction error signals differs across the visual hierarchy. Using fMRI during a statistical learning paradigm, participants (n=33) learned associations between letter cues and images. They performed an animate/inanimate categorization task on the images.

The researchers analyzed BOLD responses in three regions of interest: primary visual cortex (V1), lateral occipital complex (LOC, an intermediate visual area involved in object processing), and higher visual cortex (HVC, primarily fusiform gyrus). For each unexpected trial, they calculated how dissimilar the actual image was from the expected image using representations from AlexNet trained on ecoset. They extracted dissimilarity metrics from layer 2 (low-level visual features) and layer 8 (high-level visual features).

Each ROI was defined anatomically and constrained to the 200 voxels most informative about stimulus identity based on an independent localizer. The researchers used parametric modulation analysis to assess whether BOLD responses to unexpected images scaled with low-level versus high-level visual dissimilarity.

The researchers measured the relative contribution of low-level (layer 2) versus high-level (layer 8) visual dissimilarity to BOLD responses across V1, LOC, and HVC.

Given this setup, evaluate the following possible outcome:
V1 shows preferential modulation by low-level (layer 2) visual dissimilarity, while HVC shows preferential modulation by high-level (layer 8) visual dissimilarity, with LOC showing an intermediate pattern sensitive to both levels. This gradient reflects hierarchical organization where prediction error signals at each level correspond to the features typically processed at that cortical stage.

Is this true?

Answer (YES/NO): NO